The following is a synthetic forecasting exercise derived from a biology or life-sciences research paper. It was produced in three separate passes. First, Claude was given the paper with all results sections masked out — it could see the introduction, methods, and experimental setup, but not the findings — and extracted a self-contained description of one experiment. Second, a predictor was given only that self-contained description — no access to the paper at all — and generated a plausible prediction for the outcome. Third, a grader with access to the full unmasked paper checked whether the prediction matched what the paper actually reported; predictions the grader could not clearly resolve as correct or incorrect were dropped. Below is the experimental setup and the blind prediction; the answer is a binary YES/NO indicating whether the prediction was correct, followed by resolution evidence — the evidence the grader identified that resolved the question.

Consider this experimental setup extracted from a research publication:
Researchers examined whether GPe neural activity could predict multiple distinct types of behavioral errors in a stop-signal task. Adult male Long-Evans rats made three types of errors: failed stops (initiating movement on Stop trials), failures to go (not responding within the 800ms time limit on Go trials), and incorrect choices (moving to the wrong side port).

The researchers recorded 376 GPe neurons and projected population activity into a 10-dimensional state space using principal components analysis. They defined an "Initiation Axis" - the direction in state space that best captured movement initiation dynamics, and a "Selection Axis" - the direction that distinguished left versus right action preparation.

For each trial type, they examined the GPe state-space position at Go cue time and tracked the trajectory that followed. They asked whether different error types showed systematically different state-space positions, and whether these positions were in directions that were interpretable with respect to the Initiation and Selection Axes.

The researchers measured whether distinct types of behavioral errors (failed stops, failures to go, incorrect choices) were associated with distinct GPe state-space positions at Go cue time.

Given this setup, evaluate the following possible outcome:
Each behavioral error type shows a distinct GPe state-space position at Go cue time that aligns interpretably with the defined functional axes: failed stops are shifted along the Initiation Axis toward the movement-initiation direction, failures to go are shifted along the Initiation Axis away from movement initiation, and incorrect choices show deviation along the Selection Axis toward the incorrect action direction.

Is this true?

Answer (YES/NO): NO